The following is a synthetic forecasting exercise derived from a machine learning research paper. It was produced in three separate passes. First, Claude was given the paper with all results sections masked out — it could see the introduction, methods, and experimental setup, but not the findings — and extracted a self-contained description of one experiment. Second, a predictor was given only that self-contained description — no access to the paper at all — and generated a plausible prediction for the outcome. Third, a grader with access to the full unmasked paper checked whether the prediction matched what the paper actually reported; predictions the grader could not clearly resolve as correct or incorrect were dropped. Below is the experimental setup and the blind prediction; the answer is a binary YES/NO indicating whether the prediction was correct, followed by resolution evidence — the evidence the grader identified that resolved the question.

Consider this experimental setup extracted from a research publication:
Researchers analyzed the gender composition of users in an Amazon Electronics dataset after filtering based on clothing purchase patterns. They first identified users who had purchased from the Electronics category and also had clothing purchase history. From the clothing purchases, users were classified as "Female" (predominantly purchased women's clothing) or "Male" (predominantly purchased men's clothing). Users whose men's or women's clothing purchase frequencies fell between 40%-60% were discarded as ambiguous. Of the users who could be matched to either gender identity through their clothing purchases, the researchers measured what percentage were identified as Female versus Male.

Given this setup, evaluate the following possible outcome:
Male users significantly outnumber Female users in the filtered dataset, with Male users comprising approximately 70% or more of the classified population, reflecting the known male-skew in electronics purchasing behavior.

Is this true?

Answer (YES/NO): NO